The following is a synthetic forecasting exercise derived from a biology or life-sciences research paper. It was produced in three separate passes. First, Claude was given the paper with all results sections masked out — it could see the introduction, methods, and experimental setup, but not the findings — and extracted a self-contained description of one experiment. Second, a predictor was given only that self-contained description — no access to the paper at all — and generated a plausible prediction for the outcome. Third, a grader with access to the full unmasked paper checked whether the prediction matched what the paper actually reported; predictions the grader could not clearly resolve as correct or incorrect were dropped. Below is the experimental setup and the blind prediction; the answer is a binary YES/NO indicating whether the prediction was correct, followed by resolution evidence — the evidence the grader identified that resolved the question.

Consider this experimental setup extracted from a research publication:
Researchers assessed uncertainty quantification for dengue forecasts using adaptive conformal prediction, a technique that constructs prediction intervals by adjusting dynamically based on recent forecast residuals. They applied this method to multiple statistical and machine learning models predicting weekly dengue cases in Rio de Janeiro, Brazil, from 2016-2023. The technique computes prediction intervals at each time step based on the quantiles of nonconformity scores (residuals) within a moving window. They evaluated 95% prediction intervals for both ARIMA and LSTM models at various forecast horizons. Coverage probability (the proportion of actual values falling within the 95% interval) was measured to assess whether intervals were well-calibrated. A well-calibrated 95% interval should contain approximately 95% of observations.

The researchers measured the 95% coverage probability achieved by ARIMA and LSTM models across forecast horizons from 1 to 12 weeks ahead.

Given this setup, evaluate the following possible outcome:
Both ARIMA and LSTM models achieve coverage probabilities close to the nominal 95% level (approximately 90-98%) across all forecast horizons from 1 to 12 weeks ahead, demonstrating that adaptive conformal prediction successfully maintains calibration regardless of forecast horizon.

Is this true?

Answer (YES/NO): NO